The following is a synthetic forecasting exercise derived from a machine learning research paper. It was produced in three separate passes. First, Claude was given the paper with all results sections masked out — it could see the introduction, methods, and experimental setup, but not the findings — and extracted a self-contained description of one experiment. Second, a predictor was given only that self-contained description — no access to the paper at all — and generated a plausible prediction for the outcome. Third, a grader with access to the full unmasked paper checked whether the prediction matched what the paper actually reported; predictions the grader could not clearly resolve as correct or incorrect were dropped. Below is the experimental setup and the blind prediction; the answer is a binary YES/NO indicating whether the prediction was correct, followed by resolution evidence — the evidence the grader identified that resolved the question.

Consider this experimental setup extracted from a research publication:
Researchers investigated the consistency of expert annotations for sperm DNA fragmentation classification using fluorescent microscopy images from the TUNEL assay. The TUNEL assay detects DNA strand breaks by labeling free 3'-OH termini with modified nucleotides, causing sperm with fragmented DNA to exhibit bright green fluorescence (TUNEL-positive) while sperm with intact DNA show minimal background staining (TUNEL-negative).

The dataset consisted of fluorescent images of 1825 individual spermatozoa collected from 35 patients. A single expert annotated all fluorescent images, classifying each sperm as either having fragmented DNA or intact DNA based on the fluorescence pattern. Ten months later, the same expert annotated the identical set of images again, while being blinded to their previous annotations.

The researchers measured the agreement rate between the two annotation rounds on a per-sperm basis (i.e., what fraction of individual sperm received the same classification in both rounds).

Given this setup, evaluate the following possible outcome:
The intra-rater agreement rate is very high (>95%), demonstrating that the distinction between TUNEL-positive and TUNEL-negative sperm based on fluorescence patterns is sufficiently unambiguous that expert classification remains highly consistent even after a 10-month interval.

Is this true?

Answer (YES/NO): NO